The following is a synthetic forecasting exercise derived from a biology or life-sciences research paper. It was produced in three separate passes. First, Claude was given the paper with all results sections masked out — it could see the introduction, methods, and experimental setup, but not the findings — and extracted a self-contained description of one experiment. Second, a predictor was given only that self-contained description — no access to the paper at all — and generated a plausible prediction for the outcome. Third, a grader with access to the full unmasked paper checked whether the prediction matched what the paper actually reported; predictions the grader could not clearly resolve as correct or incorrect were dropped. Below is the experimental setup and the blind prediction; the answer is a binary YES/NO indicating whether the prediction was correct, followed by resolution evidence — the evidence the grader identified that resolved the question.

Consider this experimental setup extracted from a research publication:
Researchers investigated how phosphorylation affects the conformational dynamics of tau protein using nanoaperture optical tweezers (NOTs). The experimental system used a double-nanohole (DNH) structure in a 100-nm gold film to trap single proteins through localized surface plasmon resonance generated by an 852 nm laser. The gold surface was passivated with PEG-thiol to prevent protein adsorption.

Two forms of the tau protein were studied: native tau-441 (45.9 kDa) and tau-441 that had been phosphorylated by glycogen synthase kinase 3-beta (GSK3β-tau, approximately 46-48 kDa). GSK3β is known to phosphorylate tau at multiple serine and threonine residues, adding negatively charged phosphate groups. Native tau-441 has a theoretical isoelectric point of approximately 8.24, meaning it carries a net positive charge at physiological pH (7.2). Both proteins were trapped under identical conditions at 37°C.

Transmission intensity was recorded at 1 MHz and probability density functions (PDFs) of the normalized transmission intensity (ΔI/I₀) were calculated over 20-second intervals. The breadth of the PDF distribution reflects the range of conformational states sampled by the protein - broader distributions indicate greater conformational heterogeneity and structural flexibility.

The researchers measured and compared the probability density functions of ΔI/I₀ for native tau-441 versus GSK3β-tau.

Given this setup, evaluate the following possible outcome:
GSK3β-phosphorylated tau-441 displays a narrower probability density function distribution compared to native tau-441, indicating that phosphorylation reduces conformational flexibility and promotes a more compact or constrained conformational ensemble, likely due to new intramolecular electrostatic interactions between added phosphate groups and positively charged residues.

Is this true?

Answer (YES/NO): YES